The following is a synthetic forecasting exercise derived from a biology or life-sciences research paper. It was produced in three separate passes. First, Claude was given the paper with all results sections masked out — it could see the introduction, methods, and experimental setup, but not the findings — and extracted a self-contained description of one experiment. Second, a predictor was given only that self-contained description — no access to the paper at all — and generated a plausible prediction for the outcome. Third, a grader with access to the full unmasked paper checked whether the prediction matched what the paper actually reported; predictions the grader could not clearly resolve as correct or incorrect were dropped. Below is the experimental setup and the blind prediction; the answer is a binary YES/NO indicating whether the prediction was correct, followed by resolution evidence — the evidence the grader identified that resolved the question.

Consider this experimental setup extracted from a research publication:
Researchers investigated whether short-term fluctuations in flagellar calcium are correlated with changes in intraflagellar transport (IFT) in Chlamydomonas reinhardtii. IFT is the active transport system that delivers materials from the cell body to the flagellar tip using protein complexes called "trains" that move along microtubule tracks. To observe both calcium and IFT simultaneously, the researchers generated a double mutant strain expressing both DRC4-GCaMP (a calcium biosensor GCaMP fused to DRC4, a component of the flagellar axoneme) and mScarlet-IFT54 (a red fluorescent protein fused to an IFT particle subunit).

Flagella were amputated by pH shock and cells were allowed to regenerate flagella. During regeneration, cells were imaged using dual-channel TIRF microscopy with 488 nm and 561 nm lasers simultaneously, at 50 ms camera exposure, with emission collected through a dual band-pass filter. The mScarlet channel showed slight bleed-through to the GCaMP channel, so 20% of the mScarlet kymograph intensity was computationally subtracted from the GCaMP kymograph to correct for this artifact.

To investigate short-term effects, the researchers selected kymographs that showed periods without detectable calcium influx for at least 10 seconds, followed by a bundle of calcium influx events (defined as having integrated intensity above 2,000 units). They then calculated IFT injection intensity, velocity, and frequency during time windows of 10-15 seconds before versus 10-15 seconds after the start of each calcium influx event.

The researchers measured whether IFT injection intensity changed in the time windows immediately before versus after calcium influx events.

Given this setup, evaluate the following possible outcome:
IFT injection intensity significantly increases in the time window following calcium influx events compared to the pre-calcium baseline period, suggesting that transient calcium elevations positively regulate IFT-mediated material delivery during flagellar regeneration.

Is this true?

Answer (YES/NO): NO